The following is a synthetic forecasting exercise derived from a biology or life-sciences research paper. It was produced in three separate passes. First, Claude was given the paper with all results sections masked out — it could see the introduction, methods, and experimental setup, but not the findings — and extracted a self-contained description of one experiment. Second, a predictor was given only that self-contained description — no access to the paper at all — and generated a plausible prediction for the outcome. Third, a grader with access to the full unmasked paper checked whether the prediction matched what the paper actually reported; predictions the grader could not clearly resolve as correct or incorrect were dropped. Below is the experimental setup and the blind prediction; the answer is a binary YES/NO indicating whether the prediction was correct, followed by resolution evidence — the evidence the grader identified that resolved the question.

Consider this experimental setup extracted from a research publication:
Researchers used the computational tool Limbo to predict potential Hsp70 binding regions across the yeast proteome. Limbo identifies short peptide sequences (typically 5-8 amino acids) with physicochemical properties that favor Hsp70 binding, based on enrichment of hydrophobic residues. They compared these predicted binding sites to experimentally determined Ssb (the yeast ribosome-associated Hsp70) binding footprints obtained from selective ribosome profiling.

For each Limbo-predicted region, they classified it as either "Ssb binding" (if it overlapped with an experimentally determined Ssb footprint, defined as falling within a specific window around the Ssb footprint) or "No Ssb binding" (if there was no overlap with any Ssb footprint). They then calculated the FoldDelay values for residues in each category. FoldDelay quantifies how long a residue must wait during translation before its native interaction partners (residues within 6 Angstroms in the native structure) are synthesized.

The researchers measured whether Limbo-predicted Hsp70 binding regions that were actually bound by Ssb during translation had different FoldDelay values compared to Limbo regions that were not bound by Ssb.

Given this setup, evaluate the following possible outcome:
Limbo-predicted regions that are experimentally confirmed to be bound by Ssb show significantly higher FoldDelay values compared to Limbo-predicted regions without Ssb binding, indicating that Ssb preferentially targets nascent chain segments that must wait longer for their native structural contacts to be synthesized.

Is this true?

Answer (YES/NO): YES